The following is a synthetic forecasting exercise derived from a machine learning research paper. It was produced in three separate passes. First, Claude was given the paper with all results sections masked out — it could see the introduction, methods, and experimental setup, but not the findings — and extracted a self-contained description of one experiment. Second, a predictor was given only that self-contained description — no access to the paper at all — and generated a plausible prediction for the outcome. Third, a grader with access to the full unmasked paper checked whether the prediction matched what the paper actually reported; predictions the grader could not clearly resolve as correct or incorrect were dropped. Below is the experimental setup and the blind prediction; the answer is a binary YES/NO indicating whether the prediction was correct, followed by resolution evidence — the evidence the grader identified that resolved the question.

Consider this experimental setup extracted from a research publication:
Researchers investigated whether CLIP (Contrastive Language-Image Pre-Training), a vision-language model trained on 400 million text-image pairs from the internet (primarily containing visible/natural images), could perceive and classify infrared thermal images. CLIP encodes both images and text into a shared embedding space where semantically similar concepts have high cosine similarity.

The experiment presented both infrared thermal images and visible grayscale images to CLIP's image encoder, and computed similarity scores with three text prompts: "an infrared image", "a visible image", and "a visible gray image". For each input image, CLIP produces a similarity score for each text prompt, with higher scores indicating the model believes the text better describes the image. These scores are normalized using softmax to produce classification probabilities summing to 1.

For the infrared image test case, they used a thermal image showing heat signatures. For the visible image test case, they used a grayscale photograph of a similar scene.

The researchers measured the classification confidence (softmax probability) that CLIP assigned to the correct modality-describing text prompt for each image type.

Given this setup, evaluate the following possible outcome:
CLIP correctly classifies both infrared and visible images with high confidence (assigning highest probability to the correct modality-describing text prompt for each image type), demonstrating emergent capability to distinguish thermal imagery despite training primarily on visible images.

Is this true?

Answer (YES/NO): YES